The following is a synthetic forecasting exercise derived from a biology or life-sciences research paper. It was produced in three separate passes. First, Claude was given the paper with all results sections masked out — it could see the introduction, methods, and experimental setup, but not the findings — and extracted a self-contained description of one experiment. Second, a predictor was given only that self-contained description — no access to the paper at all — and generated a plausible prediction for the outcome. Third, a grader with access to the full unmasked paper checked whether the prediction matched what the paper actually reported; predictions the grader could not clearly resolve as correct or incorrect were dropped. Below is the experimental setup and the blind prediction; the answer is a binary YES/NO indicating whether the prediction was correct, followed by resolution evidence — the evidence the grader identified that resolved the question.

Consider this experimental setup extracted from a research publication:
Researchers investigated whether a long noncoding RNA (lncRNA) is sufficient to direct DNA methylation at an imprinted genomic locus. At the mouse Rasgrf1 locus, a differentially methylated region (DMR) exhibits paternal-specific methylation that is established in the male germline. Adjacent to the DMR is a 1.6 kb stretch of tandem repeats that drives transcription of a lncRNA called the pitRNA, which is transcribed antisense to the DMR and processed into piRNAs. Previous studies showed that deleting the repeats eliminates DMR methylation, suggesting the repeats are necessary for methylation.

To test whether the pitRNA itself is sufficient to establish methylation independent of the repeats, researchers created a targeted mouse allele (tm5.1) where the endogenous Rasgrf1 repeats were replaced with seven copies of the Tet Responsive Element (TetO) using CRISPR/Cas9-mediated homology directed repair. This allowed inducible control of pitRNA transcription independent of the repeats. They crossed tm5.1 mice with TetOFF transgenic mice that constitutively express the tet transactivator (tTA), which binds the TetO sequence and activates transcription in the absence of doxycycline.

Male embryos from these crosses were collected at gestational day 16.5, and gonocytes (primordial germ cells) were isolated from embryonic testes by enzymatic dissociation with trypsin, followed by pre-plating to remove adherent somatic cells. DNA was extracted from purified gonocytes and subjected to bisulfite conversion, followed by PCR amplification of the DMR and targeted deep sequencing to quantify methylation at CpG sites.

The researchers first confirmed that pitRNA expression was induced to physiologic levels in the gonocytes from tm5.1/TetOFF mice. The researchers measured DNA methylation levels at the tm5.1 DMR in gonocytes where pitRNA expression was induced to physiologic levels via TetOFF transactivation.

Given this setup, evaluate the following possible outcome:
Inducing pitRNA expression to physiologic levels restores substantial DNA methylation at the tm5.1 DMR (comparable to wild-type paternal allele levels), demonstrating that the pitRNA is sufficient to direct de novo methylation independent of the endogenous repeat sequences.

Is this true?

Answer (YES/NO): NO